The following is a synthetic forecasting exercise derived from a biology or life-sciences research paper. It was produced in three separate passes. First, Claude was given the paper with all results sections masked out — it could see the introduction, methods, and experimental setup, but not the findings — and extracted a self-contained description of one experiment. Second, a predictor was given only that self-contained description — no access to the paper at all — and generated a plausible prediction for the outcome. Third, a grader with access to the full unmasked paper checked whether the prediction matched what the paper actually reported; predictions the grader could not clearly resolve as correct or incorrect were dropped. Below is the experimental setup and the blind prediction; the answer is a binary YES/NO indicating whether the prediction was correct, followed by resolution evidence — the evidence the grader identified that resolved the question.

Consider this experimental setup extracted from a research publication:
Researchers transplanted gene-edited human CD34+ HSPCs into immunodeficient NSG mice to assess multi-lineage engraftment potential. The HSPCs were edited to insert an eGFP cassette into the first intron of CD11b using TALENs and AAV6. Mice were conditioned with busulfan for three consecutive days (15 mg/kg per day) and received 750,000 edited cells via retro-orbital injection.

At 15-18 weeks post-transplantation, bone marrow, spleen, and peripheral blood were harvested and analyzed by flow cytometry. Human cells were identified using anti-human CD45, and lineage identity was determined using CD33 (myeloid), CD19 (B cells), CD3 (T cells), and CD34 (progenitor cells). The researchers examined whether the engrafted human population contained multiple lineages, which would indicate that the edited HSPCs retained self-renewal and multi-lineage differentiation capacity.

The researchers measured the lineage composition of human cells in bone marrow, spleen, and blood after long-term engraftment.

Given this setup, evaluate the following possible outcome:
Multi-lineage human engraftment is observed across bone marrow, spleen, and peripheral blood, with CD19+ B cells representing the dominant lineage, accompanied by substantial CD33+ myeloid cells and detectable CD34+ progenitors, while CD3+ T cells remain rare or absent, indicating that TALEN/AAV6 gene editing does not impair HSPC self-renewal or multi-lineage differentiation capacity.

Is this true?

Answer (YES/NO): YES